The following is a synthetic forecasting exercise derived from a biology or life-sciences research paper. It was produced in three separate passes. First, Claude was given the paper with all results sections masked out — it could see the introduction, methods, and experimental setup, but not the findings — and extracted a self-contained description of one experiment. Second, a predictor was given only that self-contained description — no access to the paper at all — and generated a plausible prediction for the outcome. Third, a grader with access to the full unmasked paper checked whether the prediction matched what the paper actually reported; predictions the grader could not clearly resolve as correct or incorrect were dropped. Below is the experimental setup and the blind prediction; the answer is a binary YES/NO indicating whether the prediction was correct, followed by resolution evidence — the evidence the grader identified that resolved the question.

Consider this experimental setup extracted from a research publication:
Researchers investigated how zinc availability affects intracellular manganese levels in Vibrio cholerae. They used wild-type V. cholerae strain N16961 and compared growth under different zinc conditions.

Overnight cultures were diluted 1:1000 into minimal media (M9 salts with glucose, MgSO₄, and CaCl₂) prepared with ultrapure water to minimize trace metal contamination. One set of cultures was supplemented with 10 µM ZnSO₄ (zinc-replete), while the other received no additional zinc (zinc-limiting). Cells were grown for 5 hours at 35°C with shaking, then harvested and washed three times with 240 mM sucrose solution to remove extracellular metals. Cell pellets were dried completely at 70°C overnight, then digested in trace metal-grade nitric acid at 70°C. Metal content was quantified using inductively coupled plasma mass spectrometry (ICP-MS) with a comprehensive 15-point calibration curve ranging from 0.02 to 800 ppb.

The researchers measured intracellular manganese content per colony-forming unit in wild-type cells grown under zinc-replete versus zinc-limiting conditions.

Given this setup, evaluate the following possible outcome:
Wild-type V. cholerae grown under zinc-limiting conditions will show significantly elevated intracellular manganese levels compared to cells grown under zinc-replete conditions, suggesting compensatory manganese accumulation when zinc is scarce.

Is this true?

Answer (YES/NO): YES